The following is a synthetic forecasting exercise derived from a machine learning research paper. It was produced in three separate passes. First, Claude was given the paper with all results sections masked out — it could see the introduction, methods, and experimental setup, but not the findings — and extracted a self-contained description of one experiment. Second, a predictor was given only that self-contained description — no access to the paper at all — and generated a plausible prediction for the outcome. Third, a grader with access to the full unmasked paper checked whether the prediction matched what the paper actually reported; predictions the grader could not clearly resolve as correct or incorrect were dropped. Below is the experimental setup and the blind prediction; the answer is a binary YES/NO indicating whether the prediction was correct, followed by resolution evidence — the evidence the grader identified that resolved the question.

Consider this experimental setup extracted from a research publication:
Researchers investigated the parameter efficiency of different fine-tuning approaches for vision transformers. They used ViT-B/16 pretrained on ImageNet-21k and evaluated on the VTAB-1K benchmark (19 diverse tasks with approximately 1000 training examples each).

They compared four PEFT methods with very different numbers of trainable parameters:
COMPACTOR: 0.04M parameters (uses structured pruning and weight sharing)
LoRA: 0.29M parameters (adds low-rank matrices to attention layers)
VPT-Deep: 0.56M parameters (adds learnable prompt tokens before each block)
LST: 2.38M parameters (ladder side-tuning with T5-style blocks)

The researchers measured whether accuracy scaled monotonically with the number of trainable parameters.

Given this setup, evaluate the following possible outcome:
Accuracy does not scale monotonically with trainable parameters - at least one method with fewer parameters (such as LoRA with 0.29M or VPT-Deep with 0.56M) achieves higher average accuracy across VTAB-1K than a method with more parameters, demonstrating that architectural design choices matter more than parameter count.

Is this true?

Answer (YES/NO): YES